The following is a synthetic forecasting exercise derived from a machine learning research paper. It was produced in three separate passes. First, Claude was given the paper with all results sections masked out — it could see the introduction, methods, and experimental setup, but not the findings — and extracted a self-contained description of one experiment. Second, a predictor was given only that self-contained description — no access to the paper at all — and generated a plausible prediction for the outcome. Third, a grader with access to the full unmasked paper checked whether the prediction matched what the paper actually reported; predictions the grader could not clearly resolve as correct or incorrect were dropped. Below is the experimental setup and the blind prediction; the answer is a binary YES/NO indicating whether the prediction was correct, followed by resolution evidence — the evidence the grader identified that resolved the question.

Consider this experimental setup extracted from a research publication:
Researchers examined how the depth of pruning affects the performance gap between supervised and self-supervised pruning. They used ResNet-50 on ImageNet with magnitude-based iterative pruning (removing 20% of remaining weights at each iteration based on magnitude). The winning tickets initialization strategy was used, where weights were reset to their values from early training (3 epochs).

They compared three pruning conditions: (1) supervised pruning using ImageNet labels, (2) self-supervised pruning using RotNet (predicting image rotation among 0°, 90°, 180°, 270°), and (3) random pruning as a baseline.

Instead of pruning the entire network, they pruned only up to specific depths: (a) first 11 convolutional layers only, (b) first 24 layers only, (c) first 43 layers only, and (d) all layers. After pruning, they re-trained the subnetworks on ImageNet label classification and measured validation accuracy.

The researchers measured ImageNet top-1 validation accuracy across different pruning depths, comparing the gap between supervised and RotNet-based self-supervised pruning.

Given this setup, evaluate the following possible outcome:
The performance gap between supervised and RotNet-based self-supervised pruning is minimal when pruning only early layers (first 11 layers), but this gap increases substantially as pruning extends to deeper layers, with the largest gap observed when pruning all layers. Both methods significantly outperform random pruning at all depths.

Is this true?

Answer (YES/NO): YES